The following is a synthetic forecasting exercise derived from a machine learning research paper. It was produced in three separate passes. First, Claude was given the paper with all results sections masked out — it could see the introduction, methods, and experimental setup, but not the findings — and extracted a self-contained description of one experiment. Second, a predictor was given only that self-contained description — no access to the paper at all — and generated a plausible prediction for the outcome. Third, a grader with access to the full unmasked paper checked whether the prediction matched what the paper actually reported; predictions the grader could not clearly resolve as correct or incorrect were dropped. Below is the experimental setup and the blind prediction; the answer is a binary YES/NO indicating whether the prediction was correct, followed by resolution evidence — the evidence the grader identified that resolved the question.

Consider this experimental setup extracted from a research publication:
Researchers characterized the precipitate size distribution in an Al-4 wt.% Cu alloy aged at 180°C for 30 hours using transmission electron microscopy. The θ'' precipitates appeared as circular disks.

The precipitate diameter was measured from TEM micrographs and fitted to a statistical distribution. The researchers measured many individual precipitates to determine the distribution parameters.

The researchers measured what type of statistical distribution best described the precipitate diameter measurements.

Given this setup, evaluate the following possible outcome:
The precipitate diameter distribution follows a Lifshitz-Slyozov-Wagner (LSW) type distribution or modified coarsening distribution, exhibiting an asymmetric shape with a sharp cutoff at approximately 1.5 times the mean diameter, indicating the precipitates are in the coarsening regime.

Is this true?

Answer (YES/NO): NO